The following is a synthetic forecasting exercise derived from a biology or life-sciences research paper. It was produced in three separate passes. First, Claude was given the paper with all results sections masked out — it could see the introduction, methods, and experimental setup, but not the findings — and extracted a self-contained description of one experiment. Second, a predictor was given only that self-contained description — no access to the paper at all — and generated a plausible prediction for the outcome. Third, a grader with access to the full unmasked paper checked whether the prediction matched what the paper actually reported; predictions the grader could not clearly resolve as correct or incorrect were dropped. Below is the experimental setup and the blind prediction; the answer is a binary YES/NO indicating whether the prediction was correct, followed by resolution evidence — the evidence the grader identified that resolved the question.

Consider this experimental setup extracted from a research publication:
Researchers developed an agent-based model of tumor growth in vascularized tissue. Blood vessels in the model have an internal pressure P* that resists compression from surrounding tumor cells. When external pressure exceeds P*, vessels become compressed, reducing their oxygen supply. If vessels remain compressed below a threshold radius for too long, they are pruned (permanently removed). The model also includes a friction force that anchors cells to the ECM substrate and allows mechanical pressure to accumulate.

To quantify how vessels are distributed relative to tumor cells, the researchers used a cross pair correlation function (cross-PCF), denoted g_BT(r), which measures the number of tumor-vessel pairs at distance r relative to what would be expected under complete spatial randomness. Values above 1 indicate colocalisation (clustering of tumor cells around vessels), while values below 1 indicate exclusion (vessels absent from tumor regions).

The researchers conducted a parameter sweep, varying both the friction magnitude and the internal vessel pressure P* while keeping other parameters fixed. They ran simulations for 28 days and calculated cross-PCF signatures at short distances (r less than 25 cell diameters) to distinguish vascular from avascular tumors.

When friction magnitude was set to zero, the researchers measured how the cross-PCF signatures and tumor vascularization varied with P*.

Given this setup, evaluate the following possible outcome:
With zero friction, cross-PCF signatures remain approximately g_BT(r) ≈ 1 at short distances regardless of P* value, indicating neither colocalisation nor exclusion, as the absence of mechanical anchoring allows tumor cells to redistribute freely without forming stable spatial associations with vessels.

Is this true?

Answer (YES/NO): YES